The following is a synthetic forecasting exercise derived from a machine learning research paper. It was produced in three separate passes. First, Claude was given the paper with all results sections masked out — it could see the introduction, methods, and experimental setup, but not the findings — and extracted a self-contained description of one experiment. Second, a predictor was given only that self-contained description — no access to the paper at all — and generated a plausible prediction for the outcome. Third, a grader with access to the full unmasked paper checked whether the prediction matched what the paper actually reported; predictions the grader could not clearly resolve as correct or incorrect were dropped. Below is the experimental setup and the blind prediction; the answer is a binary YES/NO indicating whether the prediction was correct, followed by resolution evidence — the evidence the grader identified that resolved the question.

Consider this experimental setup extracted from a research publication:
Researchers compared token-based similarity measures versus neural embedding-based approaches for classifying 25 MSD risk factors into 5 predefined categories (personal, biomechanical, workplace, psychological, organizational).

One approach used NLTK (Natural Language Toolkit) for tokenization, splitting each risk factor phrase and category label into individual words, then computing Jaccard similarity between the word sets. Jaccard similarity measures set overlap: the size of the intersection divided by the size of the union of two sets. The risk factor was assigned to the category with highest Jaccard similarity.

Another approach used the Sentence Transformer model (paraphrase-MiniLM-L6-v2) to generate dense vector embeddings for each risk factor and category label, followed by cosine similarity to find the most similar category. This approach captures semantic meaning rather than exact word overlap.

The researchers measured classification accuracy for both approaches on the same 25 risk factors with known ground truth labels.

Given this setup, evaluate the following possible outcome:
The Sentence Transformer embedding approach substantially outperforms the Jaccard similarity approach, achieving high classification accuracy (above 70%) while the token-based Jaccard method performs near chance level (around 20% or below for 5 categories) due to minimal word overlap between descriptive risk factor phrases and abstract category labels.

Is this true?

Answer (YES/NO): YES